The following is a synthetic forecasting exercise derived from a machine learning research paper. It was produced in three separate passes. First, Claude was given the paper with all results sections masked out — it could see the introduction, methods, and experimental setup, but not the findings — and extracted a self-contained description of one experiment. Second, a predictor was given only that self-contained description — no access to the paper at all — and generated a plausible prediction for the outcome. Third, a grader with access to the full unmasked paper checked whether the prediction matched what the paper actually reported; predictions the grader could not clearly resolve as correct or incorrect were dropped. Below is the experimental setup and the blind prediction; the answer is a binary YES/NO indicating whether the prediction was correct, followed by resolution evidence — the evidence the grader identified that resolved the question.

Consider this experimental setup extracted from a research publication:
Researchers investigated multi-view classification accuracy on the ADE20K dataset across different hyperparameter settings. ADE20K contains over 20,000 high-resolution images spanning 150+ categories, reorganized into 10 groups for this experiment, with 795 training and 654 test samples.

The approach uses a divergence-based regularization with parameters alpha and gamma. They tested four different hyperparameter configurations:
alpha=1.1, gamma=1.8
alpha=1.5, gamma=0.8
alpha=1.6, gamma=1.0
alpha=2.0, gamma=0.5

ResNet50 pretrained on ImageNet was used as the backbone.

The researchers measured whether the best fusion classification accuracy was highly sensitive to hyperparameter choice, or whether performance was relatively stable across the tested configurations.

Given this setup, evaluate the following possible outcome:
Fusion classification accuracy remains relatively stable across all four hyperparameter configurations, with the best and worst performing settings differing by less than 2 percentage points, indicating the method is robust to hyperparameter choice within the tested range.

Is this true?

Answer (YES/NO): YES